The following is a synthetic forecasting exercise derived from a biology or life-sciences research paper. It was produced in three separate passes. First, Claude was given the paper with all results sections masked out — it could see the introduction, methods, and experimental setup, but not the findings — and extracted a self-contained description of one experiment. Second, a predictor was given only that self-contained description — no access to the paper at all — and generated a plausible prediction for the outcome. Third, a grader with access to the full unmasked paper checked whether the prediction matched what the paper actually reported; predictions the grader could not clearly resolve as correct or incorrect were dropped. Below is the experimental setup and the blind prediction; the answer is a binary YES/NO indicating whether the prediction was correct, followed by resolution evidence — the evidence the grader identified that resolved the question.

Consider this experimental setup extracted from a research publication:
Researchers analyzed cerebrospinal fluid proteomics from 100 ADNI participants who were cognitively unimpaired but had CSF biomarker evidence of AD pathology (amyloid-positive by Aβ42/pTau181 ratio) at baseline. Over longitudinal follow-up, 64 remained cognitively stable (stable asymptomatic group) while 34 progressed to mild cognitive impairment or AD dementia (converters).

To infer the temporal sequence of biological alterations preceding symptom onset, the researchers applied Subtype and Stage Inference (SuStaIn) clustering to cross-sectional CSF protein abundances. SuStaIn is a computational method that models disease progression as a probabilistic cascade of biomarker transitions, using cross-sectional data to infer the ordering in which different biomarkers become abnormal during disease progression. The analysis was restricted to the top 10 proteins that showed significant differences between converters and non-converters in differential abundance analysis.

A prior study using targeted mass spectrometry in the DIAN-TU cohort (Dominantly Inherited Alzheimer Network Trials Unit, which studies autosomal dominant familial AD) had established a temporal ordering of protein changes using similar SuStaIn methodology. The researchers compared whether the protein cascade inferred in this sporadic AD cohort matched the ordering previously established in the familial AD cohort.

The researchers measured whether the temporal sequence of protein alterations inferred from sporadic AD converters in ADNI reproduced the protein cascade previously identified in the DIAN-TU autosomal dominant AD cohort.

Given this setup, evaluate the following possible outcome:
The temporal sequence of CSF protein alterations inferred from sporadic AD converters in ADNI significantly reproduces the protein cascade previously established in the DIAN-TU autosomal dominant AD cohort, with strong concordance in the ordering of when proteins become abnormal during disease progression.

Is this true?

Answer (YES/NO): YES